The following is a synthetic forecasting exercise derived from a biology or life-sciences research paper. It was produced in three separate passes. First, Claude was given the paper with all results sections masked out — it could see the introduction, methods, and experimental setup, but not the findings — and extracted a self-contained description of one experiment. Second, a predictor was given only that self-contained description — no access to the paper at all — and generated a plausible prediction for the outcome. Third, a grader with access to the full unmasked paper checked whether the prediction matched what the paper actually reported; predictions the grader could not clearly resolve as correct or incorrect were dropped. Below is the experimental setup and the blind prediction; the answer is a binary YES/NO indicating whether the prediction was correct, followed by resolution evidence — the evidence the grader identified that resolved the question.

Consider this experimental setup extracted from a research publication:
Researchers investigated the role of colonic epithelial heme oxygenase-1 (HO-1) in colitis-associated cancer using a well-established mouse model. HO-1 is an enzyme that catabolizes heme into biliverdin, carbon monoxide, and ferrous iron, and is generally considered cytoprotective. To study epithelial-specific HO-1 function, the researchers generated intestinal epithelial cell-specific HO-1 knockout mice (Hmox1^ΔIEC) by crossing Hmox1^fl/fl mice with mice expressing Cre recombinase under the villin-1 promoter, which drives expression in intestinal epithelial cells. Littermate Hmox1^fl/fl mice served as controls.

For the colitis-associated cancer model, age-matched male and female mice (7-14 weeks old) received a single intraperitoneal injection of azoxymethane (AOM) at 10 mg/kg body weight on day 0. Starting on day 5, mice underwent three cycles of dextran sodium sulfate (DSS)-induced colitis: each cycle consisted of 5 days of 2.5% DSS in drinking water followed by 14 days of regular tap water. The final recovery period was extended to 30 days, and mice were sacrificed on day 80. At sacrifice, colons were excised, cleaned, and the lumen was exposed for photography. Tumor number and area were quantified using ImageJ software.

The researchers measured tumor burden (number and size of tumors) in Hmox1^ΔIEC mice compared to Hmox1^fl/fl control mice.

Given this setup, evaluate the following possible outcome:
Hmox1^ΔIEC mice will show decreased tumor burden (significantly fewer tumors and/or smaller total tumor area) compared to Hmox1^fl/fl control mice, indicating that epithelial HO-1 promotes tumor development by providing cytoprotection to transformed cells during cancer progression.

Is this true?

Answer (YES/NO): YES